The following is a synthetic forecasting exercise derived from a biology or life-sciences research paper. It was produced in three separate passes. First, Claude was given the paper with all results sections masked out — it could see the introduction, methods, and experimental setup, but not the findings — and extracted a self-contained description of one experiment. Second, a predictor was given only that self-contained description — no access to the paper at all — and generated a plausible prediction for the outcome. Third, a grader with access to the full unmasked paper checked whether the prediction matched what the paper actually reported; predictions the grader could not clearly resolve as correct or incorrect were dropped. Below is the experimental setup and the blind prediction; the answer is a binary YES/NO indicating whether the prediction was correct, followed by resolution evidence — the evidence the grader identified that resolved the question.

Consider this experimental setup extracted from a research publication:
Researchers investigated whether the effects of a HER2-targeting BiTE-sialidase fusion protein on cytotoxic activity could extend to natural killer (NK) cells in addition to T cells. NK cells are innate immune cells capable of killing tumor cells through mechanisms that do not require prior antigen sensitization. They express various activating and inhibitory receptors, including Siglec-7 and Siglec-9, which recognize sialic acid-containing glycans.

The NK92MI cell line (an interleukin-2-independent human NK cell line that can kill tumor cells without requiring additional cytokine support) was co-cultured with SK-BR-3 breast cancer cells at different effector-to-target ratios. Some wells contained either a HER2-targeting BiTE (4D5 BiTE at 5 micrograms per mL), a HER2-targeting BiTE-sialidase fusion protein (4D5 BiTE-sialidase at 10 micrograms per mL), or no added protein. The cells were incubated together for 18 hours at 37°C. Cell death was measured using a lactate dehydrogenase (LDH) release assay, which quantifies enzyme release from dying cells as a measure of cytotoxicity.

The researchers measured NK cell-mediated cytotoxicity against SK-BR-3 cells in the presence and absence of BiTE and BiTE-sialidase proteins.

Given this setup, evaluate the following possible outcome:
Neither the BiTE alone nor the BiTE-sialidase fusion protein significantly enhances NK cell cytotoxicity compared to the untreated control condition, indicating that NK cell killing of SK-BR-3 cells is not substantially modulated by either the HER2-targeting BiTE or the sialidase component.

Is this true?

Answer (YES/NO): NO